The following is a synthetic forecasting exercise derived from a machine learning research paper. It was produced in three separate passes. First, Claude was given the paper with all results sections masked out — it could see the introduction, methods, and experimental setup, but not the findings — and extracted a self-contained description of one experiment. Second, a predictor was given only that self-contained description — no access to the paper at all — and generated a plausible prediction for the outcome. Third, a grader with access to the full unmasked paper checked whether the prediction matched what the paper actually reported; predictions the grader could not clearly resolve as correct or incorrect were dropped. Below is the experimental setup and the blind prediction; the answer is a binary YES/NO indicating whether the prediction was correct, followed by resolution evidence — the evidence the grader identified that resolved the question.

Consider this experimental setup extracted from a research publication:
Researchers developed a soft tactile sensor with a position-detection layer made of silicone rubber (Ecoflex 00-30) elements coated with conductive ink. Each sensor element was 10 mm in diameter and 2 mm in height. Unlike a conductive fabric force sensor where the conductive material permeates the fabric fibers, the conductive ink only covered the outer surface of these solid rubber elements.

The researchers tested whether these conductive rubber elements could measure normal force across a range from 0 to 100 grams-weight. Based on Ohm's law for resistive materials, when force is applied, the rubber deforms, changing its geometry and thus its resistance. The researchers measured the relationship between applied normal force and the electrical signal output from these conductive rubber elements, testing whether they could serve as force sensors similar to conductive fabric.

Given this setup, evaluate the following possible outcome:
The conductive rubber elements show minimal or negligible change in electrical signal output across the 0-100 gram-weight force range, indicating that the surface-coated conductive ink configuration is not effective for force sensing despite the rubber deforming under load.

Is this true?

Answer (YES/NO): NO